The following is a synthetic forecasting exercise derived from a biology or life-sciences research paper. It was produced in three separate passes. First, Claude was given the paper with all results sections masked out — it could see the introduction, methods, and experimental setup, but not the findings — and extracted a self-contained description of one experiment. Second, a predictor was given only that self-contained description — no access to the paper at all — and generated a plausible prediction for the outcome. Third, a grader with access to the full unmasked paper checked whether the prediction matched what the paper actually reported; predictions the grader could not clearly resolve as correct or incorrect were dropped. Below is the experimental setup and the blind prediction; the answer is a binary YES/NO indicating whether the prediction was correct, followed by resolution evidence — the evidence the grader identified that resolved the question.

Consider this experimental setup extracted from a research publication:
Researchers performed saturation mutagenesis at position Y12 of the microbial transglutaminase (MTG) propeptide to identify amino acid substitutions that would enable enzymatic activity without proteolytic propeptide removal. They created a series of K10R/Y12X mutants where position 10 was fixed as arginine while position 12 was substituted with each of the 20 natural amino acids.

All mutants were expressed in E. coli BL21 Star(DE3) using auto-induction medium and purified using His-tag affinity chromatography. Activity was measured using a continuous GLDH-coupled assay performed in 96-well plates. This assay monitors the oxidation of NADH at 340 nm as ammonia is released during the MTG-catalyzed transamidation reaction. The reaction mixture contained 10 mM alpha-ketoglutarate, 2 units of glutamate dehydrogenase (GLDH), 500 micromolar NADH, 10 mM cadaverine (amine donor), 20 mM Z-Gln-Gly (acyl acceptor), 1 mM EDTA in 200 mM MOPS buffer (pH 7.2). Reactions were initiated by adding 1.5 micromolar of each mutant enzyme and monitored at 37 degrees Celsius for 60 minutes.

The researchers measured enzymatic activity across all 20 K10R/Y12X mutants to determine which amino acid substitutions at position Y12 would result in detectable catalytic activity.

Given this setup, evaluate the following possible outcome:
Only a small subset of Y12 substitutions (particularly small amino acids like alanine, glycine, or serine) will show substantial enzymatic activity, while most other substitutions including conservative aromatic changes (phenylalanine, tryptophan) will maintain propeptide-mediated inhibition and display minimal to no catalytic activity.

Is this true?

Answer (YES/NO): NO